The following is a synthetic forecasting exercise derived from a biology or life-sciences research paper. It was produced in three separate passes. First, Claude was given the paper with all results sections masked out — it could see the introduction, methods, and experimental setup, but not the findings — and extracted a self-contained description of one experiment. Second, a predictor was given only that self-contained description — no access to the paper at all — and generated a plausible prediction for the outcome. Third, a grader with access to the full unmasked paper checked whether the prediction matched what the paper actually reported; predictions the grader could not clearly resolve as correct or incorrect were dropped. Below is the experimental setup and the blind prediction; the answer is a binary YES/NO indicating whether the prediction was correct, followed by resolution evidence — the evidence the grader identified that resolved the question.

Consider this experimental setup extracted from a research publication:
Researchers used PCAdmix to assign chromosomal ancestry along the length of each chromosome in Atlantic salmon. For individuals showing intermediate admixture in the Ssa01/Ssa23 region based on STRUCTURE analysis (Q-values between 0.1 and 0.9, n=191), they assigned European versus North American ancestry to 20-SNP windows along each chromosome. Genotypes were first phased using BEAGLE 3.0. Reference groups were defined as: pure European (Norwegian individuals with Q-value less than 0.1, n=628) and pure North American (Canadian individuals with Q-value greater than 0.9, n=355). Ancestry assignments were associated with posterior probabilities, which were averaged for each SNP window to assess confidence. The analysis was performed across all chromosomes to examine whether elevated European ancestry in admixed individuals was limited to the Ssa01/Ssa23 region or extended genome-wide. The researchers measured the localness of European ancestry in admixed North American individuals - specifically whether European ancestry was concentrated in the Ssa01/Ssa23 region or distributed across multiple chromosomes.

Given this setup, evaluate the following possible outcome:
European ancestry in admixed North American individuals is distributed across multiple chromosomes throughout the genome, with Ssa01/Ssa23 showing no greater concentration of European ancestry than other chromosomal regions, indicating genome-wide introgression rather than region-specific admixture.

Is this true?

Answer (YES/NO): NO